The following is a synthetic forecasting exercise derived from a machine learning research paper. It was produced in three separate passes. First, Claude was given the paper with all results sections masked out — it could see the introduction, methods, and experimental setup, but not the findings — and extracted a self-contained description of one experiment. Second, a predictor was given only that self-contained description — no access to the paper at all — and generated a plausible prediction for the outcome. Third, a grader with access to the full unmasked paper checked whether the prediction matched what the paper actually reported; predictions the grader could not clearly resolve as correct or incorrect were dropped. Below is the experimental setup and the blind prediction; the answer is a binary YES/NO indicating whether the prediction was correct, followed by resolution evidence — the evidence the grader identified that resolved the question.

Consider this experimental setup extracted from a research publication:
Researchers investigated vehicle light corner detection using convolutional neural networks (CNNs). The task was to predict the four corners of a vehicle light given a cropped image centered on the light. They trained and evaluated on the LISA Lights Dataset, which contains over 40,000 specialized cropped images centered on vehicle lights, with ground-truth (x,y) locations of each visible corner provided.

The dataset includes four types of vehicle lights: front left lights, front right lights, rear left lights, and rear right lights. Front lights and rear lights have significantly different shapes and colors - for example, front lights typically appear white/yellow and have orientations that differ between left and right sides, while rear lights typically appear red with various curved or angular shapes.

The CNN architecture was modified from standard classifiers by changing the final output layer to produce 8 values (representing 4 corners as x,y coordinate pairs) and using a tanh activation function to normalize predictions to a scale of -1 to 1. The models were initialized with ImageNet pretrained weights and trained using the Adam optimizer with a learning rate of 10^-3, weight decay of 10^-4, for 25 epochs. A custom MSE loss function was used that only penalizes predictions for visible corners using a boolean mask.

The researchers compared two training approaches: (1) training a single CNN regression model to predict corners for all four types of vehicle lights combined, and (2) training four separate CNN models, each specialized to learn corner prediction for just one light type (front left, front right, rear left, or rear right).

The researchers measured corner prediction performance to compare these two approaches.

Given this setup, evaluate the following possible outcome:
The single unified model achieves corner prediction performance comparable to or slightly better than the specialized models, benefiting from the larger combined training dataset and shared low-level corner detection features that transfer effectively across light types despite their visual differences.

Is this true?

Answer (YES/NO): NO